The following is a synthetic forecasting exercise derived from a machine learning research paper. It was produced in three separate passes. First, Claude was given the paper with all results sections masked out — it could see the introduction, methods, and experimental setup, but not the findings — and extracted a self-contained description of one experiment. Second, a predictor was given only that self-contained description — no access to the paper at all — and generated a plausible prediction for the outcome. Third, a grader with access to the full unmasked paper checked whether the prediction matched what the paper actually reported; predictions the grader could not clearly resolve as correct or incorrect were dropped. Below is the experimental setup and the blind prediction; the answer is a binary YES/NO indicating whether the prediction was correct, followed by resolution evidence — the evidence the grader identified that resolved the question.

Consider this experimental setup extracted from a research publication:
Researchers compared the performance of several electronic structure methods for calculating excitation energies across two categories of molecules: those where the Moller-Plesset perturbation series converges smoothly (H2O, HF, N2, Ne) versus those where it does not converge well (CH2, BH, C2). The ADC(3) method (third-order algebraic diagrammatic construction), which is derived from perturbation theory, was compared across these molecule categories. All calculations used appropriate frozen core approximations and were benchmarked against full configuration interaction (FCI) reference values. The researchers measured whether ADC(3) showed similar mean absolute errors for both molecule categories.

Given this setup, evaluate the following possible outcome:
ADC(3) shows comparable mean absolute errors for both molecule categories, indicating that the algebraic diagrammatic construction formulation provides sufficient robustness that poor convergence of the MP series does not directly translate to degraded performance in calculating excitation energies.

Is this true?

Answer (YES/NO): NO